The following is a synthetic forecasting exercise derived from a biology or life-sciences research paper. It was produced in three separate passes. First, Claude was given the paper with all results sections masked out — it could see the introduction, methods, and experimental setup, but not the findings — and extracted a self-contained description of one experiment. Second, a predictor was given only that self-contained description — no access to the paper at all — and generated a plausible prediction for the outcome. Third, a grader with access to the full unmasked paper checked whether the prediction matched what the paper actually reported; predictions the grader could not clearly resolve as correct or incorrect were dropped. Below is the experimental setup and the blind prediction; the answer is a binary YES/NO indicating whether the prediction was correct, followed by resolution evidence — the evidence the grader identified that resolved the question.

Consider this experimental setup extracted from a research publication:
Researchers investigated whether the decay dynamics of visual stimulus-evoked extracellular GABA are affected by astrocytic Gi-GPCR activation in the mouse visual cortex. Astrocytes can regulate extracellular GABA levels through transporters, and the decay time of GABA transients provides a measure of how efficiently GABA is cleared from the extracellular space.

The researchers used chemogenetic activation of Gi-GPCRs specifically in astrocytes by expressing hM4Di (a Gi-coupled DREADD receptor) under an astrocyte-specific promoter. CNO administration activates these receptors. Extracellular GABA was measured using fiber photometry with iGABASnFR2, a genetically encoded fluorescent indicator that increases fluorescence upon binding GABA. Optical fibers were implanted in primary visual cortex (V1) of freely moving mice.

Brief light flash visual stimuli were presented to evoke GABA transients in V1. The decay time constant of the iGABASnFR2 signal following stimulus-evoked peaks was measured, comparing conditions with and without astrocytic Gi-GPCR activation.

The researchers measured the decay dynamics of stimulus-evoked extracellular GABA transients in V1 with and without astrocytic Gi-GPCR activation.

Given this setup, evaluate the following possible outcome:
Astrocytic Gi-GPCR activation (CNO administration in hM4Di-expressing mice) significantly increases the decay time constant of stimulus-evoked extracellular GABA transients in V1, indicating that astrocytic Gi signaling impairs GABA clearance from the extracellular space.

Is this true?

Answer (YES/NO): NO